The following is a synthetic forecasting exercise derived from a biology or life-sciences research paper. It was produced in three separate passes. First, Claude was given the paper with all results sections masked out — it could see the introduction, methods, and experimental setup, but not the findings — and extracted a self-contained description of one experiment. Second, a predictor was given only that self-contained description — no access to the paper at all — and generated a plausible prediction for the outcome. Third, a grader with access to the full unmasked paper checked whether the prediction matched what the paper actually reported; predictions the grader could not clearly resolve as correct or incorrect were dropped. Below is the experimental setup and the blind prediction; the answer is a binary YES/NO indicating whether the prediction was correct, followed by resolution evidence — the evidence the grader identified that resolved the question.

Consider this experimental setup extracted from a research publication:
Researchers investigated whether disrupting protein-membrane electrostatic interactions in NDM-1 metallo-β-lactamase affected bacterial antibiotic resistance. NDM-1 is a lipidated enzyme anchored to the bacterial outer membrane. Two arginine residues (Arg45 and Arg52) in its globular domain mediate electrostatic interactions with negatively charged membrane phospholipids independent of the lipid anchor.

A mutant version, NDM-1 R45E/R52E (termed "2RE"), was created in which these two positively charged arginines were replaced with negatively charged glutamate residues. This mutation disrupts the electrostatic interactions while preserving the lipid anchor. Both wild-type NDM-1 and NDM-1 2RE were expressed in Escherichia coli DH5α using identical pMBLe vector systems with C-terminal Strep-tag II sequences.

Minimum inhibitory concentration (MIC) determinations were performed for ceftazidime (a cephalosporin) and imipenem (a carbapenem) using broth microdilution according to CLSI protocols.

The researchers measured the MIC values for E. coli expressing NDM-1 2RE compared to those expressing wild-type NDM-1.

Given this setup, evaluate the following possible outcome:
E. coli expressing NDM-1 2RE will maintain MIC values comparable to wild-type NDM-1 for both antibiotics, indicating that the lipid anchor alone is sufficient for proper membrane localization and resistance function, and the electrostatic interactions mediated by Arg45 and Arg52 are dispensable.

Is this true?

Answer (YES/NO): YES